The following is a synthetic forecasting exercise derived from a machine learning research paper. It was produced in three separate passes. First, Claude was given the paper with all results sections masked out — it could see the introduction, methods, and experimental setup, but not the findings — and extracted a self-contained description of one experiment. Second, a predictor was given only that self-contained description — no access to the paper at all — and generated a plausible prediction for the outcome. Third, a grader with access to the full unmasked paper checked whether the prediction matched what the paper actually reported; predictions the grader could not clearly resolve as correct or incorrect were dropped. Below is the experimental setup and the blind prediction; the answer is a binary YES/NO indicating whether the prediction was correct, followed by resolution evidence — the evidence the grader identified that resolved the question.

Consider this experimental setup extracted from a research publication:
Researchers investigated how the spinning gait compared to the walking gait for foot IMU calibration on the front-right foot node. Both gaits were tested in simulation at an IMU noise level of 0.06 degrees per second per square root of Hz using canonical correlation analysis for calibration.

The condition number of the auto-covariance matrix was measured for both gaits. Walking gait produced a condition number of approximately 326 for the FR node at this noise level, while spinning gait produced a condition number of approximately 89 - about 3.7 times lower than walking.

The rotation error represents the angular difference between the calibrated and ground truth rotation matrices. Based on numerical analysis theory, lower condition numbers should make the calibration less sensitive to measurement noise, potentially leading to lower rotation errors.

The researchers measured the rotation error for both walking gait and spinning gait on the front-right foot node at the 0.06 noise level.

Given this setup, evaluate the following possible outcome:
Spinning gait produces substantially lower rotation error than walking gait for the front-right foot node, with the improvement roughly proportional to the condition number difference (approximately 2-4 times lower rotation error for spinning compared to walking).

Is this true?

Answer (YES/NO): NO